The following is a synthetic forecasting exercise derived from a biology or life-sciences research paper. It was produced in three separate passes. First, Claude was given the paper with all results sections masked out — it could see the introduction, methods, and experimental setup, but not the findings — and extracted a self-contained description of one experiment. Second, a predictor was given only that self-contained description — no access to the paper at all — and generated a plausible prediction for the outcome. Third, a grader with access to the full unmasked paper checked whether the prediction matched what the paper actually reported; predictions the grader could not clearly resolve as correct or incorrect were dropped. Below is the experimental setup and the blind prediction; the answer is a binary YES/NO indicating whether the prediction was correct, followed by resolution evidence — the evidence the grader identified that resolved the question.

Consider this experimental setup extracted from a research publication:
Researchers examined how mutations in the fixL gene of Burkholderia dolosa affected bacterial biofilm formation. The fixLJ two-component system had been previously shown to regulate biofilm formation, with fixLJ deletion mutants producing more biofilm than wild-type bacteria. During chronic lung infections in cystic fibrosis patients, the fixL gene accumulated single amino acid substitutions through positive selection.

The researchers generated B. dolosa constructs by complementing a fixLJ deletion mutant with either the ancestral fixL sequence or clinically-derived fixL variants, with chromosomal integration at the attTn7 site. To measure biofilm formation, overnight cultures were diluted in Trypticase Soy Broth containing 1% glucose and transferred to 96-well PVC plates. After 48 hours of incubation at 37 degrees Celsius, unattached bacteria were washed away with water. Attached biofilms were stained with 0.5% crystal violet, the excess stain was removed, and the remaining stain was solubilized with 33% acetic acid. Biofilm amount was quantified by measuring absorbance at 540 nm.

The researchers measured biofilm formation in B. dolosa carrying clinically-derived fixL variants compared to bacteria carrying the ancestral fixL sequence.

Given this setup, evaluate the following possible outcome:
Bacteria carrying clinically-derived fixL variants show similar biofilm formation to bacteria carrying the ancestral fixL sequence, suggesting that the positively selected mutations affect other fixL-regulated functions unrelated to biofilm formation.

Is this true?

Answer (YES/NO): NO